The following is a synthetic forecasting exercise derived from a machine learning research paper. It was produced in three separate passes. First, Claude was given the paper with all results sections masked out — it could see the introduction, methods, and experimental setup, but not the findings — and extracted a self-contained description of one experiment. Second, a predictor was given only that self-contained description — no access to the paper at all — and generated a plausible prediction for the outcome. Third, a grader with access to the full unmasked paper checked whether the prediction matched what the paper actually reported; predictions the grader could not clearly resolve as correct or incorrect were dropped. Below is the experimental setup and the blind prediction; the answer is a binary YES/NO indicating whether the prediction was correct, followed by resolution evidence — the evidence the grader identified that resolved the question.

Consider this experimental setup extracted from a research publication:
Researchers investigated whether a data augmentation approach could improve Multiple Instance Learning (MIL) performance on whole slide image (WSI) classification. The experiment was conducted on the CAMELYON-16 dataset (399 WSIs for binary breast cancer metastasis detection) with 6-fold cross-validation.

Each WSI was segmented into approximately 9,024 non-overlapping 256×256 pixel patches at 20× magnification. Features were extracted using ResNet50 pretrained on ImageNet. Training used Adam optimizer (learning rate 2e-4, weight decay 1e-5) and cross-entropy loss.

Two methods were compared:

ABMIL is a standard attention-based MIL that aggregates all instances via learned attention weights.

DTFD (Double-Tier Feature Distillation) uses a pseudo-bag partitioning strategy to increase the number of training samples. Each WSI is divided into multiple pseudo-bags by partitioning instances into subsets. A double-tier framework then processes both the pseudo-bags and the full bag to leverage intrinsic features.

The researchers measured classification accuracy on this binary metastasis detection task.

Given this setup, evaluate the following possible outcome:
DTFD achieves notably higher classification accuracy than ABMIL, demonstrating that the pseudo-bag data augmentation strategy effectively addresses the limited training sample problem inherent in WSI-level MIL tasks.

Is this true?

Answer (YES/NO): YES